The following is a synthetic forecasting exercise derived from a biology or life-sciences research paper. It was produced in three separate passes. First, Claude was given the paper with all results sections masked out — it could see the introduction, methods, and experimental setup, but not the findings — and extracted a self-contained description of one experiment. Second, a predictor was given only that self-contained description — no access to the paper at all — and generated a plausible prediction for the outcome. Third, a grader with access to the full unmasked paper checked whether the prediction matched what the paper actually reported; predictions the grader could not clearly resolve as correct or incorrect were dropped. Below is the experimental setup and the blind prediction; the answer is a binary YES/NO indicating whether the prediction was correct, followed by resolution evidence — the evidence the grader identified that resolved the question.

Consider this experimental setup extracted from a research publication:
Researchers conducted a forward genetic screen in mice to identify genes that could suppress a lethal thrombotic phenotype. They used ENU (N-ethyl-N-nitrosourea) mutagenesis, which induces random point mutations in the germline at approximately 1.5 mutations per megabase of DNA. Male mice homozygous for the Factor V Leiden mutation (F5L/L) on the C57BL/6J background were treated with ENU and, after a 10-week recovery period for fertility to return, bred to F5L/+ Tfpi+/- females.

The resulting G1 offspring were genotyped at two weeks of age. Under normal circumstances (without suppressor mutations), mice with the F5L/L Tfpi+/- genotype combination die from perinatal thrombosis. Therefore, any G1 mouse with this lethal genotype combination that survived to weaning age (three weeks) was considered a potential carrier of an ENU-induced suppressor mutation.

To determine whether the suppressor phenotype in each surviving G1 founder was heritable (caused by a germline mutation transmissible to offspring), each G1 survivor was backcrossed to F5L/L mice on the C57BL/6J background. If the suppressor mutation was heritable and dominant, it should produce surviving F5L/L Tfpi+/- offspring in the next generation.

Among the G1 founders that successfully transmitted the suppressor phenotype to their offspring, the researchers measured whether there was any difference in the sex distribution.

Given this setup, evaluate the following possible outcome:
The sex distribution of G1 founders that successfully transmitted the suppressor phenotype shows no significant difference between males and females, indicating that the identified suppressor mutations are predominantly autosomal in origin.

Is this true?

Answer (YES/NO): NO